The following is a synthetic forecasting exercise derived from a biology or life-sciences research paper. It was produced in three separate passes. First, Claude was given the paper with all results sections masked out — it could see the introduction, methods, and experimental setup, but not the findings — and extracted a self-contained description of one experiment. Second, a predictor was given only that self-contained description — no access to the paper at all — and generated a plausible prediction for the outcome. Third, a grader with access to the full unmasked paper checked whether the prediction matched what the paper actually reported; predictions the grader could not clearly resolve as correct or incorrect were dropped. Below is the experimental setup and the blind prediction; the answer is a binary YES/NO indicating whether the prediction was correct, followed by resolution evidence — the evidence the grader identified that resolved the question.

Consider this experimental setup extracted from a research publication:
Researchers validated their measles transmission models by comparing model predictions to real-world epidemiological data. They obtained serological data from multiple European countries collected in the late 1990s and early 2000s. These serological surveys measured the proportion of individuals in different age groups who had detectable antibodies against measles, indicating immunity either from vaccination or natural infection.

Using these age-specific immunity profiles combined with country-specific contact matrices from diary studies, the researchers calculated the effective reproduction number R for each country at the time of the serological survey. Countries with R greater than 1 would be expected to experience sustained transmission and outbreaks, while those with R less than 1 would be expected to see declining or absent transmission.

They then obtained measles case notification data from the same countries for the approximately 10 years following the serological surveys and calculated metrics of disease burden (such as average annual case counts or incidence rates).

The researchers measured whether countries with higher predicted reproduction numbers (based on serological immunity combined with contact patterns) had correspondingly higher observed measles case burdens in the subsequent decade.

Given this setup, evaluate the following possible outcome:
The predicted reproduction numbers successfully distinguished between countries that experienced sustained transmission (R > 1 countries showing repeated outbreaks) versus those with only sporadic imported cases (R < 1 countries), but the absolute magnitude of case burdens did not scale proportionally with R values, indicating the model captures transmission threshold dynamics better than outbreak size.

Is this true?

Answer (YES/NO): NO